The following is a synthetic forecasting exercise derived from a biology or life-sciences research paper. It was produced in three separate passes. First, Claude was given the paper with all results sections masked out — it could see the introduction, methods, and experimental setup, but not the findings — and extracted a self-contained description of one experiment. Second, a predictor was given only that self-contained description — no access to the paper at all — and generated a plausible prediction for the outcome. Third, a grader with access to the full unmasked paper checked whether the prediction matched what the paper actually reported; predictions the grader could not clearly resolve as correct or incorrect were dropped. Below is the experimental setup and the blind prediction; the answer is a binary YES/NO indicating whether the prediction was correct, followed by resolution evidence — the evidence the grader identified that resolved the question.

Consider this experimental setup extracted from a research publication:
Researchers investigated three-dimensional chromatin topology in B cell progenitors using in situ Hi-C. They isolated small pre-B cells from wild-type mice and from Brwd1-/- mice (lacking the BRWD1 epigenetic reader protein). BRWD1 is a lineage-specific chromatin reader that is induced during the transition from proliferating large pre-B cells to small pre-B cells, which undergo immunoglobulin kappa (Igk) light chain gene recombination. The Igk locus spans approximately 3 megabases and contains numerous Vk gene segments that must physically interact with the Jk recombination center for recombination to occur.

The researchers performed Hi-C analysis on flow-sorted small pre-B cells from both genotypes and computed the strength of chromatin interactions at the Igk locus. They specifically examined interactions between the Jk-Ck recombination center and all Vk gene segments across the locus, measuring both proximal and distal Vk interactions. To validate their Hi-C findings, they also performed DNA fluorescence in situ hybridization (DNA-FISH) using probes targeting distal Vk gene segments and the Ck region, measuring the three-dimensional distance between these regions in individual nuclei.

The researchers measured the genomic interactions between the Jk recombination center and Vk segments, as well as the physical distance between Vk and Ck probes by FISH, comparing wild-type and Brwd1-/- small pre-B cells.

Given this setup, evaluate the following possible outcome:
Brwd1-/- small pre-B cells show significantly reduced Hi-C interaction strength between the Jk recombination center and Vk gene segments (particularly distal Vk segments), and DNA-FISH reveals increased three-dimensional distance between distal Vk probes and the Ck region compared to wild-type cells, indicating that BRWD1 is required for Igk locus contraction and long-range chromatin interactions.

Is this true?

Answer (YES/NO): YES